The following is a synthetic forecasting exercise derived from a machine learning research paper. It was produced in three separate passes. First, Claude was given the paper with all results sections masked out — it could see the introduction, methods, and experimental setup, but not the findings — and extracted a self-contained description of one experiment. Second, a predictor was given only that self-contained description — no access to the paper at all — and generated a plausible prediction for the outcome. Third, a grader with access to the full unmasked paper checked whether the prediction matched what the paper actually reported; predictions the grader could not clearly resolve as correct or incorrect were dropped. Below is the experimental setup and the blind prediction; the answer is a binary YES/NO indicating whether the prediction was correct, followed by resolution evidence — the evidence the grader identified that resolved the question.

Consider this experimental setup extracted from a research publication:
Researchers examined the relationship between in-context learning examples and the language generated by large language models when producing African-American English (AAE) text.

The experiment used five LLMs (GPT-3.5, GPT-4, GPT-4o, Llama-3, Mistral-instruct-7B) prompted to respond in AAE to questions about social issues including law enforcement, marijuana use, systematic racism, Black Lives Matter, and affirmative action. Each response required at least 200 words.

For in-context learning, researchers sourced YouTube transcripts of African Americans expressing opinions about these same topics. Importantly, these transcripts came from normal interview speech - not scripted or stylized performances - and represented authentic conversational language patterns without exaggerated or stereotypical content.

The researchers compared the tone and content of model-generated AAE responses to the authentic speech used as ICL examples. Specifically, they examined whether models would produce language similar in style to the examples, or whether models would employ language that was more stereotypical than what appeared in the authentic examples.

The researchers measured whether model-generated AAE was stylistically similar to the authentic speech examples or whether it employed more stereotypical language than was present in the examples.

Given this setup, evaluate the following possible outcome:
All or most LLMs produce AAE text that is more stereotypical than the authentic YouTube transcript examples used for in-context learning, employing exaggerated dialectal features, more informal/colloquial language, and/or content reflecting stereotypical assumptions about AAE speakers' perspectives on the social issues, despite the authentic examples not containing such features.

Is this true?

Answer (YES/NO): YES